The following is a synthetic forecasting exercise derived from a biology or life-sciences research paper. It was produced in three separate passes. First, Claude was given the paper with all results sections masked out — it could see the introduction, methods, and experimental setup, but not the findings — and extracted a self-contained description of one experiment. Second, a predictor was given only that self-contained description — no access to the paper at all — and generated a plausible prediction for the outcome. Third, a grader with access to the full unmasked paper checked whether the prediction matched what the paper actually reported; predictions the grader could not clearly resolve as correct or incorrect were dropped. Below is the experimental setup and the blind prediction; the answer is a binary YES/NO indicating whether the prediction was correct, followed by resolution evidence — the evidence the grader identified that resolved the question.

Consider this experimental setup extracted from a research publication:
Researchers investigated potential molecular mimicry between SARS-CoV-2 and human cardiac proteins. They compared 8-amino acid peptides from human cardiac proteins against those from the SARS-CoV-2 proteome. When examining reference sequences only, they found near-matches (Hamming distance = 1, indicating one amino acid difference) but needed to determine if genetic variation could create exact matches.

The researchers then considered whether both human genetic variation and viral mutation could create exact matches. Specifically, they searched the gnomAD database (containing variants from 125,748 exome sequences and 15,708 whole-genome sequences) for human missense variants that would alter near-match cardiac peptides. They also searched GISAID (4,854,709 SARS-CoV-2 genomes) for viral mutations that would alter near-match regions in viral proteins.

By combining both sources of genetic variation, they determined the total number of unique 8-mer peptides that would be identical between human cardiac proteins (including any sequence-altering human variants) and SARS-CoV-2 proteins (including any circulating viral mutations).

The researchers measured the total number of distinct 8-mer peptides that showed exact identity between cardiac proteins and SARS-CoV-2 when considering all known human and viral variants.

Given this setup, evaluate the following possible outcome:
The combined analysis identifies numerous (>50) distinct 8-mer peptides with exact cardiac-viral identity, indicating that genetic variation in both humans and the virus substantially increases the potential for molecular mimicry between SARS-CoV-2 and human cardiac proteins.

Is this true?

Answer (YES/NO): NO